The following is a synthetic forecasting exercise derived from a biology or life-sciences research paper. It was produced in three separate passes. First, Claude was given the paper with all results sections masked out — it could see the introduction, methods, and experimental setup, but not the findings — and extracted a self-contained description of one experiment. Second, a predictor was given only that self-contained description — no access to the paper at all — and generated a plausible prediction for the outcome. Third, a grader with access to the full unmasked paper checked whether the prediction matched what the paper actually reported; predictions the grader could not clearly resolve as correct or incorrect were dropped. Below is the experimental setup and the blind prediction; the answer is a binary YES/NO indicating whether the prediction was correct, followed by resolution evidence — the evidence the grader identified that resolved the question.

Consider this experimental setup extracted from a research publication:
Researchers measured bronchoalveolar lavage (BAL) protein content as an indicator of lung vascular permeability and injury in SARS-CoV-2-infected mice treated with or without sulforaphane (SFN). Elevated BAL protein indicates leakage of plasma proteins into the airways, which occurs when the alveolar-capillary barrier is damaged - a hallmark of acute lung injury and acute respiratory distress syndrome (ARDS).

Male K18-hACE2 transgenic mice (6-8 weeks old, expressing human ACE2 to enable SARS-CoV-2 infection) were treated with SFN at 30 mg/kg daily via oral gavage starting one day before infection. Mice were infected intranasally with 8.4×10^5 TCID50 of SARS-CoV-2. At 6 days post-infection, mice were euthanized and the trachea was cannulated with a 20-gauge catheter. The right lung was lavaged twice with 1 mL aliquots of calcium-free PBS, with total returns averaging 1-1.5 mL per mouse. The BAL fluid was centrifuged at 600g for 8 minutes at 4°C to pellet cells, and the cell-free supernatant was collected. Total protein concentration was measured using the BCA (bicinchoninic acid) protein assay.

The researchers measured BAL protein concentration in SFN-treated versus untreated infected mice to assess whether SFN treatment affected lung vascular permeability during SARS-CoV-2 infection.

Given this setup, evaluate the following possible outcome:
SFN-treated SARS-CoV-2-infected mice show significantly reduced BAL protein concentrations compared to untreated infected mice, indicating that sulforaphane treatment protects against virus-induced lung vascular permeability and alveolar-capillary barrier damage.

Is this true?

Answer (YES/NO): YES